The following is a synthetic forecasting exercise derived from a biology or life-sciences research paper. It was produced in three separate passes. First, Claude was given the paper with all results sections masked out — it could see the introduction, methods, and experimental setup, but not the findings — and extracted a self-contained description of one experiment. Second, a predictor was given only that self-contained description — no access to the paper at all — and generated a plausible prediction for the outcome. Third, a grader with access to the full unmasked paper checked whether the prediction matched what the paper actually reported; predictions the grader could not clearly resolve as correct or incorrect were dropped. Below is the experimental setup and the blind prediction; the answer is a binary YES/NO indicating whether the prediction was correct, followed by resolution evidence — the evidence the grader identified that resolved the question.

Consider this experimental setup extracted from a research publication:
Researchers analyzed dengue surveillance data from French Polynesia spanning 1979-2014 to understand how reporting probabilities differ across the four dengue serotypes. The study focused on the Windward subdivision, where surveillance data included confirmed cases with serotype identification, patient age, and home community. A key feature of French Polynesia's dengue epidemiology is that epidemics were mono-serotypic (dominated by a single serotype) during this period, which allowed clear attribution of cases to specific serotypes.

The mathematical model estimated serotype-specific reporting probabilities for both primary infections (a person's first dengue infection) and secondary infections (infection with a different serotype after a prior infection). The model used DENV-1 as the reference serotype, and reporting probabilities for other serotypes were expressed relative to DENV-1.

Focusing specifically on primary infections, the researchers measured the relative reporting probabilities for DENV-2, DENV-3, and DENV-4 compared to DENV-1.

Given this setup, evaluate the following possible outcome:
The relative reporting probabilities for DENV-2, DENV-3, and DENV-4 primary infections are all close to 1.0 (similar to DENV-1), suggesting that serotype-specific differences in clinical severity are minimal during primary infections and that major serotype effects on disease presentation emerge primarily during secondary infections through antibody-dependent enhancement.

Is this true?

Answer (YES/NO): NO